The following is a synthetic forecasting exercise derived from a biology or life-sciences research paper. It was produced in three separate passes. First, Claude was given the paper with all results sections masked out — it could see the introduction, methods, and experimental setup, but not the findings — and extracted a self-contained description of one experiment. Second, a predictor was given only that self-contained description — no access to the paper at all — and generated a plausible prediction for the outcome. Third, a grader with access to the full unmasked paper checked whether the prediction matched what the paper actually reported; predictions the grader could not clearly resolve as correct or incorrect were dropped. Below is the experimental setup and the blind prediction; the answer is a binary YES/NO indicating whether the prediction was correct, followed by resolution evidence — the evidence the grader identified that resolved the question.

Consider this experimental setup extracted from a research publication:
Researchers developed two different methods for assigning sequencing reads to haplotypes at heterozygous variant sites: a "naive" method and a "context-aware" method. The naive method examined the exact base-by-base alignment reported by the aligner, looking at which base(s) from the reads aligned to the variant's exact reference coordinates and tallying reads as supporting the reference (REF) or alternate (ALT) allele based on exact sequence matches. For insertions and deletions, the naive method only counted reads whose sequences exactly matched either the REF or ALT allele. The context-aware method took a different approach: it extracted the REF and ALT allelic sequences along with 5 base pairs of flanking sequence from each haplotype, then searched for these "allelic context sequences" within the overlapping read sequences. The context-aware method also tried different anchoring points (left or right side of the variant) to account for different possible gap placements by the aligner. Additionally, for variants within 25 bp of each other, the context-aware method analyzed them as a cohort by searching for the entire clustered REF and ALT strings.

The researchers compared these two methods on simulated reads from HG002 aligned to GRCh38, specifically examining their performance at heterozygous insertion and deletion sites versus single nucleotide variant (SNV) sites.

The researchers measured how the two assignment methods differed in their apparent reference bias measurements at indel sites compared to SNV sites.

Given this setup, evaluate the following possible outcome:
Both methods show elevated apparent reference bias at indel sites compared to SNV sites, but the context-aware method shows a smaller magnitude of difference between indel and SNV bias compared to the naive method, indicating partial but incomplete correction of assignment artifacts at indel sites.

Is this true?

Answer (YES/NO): NO